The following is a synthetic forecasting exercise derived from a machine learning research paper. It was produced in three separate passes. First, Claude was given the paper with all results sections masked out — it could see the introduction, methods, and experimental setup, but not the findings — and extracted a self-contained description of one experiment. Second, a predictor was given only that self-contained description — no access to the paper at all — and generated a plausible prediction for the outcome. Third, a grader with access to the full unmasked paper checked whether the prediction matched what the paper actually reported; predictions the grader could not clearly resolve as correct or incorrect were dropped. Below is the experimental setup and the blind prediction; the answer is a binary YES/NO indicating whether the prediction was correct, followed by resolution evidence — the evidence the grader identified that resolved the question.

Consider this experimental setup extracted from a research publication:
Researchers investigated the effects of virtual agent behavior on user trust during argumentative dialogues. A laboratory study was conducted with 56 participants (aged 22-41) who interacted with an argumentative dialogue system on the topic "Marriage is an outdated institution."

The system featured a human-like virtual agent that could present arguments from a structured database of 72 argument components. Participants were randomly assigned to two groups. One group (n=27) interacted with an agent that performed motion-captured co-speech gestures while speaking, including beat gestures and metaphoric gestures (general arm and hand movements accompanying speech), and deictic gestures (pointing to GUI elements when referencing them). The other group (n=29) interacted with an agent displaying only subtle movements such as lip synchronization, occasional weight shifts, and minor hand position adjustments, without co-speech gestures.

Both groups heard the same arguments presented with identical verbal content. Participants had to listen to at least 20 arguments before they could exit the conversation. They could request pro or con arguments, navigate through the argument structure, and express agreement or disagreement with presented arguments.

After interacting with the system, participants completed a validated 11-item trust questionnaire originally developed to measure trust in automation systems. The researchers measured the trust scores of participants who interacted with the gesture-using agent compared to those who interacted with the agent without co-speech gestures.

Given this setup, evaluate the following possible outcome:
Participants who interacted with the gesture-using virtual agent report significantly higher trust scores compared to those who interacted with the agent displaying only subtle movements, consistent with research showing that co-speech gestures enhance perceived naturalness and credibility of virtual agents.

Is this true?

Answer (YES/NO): NO